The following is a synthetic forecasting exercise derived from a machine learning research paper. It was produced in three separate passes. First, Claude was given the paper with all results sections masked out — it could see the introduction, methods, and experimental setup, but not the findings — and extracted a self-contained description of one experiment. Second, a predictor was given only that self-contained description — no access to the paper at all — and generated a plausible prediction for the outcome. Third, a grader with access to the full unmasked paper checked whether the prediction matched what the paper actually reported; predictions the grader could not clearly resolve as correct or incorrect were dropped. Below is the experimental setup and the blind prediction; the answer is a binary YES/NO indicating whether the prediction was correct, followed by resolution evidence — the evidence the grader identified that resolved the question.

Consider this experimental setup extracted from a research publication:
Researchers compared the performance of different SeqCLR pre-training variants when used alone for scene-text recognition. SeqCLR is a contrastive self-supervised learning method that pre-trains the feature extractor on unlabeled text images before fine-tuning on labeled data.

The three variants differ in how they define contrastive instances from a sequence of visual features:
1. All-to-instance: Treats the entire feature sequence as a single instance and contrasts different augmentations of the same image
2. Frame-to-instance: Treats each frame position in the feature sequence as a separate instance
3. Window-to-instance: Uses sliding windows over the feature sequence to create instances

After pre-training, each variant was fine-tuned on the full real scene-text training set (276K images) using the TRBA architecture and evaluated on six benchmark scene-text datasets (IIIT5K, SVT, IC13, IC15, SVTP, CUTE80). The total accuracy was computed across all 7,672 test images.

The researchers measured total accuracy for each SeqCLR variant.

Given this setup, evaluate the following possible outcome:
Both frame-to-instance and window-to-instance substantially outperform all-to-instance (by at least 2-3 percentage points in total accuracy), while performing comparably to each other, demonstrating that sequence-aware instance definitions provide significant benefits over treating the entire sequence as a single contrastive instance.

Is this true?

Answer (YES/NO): NO